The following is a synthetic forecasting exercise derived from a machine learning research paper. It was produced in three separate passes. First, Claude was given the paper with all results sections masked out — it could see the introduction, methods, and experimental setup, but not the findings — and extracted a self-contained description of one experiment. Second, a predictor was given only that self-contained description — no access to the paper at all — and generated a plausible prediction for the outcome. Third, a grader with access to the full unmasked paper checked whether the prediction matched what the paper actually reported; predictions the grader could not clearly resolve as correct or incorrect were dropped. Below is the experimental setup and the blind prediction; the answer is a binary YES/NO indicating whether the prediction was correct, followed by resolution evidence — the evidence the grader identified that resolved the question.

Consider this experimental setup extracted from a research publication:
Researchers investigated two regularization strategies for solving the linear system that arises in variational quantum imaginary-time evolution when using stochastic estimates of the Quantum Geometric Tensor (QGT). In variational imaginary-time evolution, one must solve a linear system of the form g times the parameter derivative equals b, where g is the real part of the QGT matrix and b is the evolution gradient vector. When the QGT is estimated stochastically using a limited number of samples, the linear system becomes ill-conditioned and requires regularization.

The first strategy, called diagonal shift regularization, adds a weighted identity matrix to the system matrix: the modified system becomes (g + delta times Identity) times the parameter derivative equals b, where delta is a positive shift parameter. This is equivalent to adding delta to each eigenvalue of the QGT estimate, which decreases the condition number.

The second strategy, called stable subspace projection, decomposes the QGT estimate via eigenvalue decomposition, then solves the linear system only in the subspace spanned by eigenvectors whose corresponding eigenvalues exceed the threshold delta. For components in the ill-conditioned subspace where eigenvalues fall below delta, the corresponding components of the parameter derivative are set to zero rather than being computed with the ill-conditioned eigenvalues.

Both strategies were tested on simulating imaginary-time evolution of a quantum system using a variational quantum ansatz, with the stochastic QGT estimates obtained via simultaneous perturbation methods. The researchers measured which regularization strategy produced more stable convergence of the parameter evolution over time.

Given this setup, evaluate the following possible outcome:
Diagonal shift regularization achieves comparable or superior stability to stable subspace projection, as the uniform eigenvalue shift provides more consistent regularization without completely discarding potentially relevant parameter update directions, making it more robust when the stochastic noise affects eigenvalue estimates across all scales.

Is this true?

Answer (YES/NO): NO